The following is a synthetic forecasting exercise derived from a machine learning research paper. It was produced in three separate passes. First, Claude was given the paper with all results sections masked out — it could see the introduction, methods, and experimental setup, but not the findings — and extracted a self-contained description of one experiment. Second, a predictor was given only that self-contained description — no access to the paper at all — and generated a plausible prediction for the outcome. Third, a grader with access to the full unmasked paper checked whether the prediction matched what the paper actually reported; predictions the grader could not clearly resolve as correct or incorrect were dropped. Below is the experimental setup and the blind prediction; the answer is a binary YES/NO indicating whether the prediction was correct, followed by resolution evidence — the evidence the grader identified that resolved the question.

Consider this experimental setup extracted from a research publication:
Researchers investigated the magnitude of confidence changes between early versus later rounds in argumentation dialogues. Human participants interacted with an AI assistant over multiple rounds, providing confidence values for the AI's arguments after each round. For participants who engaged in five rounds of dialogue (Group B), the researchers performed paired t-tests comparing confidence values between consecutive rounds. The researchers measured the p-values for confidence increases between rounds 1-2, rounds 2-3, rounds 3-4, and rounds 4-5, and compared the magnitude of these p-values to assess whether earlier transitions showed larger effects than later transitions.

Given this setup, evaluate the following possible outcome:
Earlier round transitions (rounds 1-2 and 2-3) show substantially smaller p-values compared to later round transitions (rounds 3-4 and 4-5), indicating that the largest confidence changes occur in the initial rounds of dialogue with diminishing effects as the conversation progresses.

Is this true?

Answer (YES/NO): YES